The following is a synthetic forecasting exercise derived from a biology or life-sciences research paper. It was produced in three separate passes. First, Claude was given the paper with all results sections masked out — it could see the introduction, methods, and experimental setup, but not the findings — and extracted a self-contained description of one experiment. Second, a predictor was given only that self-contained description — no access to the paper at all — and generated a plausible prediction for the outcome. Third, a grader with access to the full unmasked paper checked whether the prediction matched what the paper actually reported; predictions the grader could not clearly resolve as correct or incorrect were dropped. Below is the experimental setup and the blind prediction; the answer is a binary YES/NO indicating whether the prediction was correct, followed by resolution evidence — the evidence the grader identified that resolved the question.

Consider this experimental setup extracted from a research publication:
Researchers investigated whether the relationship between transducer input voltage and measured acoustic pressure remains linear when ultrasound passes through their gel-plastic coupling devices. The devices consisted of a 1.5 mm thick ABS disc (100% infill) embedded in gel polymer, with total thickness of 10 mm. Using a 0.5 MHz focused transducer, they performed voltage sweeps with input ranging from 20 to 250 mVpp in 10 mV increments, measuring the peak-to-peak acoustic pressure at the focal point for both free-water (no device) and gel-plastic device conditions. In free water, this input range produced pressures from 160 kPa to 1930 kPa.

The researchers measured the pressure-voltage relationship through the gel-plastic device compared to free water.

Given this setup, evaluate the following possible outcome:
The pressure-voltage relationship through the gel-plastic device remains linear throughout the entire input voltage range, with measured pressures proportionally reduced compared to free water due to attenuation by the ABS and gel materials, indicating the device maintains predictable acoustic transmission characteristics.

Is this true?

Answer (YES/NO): YES